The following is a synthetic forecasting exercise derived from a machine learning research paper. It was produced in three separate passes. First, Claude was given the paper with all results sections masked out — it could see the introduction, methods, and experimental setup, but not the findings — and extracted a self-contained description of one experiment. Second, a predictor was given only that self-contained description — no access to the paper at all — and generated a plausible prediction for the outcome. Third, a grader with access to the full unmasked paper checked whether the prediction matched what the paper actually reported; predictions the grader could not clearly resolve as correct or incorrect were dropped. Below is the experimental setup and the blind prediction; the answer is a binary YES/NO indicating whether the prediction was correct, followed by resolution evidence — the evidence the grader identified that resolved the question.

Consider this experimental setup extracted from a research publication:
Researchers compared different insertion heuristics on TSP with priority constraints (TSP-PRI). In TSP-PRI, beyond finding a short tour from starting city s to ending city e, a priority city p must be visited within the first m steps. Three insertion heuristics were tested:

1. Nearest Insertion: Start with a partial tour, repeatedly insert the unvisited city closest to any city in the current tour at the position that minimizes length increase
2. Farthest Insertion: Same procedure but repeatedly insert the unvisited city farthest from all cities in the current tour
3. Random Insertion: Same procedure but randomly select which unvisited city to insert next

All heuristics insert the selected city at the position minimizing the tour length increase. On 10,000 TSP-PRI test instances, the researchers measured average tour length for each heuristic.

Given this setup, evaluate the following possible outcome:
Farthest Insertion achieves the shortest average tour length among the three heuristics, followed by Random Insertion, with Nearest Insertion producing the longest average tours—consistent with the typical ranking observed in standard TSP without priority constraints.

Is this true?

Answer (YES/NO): NO